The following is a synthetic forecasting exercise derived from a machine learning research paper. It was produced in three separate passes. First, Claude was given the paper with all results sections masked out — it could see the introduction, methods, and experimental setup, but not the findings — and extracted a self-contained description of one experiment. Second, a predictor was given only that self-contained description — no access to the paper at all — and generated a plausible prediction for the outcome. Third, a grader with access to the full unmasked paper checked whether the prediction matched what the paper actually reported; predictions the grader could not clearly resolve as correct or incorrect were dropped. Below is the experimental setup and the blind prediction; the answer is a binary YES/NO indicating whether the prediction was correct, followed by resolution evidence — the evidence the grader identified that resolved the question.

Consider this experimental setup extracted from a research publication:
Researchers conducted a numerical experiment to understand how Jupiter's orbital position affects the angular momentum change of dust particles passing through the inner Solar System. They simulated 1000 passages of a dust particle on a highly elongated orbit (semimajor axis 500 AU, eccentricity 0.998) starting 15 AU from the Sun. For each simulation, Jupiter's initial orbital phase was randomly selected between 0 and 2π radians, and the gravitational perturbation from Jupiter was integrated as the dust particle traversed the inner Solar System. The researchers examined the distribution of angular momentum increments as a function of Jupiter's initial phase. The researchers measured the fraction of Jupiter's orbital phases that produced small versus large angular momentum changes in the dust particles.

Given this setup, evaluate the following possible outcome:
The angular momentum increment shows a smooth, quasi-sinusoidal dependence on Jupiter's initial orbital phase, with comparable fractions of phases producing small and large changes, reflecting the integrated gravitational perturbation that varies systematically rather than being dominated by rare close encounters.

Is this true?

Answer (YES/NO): NO